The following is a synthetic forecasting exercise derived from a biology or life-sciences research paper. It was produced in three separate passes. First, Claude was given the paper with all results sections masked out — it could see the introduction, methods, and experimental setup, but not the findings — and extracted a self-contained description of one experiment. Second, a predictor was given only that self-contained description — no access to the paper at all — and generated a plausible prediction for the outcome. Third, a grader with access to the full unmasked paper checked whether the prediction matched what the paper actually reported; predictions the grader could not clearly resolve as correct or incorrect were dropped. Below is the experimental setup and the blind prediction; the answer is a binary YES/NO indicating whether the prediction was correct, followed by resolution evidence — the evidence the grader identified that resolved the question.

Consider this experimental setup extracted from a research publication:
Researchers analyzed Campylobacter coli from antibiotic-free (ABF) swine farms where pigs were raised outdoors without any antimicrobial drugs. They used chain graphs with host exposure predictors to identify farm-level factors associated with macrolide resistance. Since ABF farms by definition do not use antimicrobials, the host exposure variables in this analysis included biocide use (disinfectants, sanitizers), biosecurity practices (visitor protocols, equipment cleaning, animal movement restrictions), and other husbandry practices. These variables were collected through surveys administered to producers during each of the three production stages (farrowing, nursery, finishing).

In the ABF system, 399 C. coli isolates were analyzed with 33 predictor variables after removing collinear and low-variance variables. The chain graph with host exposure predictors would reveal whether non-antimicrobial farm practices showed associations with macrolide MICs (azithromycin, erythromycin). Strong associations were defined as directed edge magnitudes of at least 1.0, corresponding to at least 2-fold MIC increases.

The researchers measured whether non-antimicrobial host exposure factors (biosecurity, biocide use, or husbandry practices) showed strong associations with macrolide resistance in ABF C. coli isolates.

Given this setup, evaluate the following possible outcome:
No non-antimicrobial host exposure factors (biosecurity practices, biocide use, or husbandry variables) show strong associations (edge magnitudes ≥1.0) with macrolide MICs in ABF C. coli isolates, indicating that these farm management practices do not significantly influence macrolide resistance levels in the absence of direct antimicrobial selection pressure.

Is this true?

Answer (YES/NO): NO